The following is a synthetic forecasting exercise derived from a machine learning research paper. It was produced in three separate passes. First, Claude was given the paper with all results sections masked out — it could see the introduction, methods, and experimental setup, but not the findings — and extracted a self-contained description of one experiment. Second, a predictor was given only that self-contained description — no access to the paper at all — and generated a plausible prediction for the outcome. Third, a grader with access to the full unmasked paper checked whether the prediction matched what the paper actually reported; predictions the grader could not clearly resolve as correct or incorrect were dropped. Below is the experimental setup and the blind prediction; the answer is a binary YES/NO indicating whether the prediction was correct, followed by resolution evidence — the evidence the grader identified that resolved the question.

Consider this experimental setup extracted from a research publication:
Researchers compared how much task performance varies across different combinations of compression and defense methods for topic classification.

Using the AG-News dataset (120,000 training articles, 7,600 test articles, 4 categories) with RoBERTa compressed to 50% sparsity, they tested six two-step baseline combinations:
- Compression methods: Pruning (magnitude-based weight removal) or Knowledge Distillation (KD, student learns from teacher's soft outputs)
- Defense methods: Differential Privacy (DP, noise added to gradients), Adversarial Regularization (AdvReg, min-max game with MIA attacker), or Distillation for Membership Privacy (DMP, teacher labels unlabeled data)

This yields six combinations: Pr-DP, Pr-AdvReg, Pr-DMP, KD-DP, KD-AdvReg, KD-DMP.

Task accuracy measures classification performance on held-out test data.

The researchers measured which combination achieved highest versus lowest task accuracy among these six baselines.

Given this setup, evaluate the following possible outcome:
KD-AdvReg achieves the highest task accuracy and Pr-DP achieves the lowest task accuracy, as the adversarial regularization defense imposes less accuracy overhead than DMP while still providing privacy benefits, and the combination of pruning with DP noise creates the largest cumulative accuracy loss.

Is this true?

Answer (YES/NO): NO